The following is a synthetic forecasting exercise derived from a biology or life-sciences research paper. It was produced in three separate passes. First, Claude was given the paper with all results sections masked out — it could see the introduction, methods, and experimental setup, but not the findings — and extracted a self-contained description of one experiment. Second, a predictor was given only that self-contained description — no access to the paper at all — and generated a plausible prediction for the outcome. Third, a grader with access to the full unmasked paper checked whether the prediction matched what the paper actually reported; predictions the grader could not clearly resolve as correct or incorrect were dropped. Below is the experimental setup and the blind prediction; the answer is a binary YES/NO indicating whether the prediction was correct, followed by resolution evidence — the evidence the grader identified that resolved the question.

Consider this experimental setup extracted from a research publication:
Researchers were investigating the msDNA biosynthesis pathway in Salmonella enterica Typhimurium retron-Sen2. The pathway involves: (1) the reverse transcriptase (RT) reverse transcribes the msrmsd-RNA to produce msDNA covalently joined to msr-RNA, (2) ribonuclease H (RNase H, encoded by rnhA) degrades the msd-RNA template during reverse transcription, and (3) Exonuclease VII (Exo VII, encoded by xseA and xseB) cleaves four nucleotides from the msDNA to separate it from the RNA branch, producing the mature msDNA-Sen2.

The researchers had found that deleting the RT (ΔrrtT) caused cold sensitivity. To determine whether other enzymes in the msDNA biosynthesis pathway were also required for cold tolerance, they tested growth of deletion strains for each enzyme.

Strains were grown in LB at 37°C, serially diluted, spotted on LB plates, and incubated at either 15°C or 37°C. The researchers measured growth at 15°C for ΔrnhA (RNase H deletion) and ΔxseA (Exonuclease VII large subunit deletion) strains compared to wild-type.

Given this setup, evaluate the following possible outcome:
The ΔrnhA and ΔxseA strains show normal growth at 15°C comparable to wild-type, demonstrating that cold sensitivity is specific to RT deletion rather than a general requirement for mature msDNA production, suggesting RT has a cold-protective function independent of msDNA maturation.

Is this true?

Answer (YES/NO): NO